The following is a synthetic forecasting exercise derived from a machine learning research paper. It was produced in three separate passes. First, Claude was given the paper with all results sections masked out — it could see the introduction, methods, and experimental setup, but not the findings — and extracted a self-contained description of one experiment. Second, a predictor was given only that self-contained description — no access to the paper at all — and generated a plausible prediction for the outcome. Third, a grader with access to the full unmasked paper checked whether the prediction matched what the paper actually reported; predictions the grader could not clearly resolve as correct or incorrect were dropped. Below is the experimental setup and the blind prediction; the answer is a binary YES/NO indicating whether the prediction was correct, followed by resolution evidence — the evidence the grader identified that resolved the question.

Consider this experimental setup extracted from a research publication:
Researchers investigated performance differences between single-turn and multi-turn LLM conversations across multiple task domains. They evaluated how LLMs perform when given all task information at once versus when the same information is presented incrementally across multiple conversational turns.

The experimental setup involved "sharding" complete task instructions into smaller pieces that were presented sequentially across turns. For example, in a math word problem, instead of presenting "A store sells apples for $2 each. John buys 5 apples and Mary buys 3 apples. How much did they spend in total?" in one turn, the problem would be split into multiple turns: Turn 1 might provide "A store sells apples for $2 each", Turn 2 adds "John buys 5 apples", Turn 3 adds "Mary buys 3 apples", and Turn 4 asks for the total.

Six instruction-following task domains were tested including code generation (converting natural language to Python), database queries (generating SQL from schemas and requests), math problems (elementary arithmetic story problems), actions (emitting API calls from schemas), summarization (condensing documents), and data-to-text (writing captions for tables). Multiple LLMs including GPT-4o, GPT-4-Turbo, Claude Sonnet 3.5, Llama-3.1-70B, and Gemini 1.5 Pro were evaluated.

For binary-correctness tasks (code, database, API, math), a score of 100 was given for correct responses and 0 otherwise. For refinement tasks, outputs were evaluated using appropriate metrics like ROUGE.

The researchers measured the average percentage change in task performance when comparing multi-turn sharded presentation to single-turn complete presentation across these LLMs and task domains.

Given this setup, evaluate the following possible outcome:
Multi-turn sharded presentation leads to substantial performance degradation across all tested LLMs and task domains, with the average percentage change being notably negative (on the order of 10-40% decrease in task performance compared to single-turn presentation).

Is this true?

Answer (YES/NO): YES